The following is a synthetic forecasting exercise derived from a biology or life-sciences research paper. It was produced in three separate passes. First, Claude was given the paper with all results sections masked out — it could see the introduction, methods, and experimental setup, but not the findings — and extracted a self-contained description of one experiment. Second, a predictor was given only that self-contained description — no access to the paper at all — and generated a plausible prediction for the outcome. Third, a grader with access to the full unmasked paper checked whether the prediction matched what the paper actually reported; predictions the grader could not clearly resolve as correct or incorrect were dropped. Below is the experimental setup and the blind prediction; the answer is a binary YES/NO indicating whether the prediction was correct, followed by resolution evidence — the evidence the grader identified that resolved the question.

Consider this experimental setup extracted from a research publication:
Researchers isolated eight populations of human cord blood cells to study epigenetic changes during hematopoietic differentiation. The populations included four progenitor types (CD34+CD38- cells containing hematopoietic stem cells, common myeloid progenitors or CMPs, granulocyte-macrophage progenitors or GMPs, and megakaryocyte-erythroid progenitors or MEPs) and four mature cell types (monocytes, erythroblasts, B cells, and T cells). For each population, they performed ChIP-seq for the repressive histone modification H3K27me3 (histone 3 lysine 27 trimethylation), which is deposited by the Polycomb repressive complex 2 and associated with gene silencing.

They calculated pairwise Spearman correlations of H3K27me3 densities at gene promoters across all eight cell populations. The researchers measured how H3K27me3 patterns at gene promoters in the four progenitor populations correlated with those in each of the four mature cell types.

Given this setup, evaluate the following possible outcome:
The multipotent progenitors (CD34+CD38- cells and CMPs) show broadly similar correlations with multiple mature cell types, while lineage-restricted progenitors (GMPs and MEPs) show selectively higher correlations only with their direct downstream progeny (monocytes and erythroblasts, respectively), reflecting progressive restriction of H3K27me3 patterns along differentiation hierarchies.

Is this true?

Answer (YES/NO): NO